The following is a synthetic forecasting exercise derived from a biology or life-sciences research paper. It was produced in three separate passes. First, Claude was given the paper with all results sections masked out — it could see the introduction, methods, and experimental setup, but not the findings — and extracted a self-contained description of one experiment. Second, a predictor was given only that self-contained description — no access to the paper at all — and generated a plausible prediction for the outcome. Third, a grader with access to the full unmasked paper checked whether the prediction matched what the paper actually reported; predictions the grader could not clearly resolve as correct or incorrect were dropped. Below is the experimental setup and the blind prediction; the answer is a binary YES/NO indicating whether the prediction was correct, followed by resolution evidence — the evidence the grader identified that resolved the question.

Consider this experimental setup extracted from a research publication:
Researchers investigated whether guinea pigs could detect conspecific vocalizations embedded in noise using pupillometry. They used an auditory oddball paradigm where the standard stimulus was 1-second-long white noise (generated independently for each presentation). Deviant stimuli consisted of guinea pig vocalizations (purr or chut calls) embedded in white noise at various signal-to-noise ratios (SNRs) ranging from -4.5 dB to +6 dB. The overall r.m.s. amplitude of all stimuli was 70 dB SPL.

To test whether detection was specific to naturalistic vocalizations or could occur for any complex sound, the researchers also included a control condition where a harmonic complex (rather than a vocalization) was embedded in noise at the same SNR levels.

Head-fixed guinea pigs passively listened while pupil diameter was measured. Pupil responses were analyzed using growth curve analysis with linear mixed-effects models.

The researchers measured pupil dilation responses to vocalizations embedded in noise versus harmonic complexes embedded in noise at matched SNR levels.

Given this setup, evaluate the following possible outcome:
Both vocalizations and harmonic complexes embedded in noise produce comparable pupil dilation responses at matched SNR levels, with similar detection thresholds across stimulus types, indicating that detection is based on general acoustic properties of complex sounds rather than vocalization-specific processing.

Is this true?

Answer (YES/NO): YES